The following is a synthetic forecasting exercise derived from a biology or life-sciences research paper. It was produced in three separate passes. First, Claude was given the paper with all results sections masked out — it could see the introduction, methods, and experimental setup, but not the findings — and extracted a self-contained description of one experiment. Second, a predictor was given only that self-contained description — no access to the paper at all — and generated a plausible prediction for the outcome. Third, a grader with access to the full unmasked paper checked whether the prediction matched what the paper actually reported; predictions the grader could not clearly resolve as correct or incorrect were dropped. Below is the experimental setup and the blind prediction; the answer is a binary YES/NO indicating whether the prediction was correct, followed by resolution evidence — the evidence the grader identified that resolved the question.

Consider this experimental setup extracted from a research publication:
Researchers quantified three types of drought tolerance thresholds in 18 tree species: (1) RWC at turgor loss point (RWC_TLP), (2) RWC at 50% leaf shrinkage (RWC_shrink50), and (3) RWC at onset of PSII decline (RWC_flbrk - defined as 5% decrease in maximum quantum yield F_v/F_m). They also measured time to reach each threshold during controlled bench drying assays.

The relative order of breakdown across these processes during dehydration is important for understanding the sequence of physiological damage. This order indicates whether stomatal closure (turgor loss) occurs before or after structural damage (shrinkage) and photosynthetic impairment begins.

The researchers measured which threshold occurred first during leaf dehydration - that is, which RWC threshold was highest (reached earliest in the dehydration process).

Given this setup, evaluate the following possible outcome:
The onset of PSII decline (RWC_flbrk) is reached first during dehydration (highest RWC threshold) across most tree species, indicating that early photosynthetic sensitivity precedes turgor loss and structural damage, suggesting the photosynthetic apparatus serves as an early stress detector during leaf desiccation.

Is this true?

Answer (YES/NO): NO